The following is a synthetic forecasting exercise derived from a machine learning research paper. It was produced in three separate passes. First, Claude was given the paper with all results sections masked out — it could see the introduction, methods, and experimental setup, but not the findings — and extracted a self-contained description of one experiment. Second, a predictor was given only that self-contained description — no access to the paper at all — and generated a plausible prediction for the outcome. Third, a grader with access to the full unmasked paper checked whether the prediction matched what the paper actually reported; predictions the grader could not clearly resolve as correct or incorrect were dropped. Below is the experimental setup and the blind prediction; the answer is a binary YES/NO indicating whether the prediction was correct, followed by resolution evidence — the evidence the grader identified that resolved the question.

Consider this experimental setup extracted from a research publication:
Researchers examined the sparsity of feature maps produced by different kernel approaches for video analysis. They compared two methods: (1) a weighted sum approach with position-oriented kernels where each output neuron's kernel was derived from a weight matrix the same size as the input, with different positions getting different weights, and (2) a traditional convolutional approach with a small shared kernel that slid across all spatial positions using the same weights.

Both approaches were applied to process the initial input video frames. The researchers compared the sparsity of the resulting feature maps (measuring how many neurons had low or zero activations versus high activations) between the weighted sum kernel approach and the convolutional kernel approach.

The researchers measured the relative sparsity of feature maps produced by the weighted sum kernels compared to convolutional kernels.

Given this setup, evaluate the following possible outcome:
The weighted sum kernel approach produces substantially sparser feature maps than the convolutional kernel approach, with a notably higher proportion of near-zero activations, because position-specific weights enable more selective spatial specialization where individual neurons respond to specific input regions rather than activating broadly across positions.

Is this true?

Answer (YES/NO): YES